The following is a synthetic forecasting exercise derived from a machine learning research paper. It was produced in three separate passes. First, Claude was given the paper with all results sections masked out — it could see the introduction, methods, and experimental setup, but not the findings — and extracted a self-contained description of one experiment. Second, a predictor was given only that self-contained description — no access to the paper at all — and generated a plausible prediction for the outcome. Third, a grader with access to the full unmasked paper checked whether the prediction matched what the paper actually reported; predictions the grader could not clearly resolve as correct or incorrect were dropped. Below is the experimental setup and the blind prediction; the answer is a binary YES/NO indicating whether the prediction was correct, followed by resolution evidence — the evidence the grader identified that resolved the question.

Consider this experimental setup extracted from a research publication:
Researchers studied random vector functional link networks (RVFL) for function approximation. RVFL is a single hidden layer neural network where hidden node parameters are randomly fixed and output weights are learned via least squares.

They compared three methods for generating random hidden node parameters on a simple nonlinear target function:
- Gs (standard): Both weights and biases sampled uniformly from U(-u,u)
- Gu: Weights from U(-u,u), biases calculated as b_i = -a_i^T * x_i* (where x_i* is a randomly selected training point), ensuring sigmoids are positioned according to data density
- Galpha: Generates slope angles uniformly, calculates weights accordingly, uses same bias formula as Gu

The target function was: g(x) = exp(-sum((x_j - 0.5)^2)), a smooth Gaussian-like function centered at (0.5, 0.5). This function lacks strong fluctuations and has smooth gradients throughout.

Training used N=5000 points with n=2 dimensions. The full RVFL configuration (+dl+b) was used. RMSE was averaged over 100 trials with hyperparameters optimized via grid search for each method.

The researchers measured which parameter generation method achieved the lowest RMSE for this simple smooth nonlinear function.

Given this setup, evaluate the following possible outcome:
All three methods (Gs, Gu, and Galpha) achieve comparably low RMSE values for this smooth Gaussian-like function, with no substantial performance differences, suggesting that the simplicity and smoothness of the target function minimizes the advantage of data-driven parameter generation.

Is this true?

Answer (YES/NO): YES